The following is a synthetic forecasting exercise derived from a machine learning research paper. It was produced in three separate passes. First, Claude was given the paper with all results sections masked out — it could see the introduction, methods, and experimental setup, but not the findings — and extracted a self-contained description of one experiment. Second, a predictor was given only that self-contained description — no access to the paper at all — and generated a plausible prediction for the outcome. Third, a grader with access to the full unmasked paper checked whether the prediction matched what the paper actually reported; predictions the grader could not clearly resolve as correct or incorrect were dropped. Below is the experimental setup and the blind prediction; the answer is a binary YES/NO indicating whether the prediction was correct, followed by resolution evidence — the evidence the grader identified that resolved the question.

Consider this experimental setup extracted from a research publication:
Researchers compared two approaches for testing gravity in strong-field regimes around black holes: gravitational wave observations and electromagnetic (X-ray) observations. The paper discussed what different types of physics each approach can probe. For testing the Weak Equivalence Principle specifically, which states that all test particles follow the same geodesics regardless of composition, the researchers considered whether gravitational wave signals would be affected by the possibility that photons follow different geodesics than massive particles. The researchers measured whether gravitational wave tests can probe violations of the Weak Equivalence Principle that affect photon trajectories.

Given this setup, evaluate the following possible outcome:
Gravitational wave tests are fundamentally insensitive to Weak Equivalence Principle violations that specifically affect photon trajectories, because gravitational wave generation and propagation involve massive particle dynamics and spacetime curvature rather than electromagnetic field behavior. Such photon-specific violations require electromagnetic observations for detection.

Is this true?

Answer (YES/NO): YES